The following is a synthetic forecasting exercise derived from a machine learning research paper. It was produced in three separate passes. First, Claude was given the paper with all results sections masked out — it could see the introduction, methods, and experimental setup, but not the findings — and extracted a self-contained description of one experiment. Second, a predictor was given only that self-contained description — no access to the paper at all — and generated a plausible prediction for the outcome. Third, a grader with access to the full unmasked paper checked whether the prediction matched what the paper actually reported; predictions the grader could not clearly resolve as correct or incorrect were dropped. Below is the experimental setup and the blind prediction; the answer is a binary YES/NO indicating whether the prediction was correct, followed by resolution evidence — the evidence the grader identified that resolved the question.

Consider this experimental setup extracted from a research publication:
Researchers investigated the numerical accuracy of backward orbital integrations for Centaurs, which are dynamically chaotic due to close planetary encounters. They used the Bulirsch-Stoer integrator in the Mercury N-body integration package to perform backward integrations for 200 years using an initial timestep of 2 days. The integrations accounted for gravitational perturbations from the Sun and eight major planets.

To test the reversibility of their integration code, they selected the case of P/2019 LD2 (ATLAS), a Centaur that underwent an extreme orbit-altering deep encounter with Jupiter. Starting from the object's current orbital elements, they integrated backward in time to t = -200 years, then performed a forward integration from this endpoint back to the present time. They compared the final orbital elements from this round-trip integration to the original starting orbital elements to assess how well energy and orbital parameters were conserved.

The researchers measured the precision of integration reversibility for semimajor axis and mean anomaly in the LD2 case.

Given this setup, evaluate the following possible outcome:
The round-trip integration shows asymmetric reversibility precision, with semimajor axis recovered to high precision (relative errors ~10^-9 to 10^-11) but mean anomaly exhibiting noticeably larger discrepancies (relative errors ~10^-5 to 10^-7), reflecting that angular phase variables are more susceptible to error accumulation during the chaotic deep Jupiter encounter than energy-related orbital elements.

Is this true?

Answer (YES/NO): YES